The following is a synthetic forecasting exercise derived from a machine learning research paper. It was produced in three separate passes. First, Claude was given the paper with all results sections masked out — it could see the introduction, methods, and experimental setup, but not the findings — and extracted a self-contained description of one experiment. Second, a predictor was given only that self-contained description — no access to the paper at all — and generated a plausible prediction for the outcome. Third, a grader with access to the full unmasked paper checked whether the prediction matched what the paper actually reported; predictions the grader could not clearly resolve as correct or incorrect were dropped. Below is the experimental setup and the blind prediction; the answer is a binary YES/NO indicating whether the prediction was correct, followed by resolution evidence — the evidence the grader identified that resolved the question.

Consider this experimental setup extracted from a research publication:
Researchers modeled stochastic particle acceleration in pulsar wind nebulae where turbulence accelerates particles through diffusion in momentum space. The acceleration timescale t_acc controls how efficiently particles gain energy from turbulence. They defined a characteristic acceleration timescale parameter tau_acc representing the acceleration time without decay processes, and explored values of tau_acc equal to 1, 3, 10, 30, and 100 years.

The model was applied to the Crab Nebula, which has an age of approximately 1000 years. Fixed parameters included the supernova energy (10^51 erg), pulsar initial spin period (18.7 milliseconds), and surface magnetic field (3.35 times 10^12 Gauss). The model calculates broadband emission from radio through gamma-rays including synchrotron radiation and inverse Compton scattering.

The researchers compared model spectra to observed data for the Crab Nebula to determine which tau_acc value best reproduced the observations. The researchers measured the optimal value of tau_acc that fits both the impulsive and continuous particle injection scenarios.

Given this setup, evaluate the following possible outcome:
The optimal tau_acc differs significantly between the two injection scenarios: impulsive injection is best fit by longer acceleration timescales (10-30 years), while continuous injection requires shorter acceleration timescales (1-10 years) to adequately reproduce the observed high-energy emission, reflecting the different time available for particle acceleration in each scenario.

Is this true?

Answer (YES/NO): NO